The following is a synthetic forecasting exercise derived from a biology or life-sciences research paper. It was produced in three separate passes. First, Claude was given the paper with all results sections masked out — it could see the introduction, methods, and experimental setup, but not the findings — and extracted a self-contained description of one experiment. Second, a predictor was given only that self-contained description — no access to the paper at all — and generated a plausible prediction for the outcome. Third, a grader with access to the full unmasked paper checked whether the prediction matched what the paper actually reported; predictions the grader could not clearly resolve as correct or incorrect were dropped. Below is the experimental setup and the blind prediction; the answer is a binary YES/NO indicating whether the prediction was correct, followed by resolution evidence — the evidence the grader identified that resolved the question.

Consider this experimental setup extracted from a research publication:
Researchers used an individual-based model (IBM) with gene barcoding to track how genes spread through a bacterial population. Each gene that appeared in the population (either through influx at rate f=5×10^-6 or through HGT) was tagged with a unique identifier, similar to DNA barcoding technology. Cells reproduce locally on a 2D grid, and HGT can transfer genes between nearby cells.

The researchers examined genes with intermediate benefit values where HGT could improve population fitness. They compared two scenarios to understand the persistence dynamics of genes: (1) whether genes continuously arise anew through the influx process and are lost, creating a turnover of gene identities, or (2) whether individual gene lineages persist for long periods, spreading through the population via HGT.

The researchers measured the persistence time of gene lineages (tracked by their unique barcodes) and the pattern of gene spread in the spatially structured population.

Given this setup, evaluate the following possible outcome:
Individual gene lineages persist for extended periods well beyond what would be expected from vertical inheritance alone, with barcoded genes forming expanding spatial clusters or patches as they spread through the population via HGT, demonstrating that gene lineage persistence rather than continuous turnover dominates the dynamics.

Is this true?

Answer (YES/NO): YES